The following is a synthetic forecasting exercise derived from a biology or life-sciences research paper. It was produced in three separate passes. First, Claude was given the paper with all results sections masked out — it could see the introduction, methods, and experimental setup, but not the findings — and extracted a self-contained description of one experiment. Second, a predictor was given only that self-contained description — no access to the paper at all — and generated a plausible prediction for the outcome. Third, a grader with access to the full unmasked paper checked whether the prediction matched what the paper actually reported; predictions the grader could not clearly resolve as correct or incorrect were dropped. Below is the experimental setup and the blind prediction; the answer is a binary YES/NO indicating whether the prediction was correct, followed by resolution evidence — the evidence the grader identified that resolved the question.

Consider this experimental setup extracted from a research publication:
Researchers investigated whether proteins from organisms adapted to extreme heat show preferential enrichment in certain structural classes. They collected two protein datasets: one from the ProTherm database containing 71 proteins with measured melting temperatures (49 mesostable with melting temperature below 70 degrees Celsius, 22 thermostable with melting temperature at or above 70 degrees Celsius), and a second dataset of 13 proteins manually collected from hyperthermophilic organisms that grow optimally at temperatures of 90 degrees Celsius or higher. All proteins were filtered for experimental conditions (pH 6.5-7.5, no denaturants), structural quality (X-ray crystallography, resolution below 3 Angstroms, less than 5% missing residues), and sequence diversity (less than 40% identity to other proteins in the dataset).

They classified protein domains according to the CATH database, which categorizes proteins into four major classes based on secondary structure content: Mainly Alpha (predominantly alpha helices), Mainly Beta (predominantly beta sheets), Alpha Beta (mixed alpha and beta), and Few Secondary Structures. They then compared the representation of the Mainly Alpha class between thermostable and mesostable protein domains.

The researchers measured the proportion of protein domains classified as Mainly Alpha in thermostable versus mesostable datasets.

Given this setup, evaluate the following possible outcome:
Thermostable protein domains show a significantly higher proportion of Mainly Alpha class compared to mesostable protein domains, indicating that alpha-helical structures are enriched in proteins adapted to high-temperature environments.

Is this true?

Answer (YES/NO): NO